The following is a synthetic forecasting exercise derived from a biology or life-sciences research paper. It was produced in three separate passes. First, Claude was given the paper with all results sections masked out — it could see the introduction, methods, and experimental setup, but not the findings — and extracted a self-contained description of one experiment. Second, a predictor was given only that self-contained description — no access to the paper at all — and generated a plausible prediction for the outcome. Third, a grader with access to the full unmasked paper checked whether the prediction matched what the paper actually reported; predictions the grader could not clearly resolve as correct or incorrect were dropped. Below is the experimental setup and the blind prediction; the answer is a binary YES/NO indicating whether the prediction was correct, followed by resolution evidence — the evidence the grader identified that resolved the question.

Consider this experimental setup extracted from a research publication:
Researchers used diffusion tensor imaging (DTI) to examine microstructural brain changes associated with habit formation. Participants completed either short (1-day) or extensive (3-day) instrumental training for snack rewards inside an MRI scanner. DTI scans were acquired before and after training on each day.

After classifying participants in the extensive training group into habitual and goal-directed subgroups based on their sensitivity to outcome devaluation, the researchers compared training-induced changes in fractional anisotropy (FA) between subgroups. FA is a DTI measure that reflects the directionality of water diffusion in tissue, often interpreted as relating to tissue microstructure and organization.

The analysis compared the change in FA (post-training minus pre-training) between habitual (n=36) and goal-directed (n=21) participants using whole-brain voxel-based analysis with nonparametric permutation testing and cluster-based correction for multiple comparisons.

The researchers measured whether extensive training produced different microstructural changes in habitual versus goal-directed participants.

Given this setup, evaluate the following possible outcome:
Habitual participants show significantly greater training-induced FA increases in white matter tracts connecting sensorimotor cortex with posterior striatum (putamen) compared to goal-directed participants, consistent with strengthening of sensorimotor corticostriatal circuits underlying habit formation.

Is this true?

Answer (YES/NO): NO